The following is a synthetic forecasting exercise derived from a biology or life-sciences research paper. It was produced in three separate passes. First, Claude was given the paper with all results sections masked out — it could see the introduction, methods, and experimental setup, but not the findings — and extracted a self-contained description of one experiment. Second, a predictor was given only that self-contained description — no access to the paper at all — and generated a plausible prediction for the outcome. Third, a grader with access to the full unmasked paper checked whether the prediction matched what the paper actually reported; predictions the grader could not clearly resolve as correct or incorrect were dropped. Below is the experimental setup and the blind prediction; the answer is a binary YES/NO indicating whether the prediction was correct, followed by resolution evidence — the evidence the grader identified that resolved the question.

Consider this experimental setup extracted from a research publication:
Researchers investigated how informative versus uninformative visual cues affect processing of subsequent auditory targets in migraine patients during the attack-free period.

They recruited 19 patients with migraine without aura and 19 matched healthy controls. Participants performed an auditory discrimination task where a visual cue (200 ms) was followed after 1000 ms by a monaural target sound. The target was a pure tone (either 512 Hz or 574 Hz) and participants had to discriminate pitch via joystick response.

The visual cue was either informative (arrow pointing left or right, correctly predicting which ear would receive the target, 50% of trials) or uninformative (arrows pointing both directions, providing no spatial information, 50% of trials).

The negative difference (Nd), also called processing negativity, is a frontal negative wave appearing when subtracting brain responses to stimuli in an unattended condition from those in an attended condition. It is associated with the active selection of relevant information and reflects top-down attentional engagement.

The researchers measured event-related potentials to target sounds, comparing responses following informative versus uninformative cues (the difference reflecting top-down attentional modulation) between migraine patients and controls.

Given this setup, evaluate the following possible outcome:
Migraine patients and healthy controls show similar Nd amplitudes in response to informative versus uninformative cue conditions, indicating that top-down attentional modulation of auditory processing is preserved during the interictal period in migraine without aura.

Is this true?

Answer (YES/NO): NO